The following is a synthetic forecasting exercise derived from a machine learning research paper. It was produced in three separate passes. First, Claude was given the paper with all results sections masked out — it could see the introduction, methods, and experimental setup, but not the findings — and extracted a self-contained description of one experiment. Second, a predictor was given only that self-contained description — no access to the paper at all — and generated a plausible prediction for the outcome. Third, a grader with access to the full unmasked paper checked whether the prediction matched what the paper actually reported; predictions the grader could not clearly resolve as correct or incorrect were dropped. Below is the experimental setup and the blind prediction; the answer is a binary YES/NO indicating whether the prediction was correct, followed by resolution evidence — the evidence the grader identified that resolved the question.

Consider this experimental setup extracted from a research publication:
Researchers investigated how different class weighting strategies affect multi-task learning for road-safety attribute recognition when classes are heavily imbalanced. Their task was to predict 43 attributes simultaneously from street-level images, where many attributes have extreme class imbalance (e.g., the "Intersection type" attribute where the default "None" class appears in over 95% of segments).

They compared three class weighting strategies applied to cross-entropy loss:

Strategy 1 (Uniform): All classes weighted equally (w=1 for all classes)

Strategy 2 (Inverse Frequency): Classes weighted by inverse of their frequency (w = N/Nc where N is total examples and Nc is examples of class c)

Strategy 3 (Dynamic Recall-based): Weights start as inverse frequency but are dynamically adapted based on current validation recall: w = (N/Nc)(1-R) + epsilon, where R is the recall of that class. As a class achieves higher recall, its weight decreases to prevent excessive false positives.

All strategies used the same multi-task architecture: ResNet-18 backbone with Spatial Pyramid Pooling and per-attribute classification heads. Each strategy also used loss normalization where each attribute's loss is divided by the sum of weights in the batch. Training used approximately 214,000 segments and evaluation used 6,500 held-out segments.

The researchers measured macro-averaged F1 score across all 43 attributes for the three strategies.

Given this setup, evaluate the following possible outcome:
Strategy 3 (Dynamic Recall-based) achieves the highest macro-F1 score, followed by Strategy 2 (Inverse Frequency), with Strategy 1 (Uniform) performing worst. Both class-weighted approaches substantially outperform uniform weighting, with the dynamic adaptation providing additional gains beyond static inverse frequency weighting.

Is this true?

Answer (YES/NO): YES